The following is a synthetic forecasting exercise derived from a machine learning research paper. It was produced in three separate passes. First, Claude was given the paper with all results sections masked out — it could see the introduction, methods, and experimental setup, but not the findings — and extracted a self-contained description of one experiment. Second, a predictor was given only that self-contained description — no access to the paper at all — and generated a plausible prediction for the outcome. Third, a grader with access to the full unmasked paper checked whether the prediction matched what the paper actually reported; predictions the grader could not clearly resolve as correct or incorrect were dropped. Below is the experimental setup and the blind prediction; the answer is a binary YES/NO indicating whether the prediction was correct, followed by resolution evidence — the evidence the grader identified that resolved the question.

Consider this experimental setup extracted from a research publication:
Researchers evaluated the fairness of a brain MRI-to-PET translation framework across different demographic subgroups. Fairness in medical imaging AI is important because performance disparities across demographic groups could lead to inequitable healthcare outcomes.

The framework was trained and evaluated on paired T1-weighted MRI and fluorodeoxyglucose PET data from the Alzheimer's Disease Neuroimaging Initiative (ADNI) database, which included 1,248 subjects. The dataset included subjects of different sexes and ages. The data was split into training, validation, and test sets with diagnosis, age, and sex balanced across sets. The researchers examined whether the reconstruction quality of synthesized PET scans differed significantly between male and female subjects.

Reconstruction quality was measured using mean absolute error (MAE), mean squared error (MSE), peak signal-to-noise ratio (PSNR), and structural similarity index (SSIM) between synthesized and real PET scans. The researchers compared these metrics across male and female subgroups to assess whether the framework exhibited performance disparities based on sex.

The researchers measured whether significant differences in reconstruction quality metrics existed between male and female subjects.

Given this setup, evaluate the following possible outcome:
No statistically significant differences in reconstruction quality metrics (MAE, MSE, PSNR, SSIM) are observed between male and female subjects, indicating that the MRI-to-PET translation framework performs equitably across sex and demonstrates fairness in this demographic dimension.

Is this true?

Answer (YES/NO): YES